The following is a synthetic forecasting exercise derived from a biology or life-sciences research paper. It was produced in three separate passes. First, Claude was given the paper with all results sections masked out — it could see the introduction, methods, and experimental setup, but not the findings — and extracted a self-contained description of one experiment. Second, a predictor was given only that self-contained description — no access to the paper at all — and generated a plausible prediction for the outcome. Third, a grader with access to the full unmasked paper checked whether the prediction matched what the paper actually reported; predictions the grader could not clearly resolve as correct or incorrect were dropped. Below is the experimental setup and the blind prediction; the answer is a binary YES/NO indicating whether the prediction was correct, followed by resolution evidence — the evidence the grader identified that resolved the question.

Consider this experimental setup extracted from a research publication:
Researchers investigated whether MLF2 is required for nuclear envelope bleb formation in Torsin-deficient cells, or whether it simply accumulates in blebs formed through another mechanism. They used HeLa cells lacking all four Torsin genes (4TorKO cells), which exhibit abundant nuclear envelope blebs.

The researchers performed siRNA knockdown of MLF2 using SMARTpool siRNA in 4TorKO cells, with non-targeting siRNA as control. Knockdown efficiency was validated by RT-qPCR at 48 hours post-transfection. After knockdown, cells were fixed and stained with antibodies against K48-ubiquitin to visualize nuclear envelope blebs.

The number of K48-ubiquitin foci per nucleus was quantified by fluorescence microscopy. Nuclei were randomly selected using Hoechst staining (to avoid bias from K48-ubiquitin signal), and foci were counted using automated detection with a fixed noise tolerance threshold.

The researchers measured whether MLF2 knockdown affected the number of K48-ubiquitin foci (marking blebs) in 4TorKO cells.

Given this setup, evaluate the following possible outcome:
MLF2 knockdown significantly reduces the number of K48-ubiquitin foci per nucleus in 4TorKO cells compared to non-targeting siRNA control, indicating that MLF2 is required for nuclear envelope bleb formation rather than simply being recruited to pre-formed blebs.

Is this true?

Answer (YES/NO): NO